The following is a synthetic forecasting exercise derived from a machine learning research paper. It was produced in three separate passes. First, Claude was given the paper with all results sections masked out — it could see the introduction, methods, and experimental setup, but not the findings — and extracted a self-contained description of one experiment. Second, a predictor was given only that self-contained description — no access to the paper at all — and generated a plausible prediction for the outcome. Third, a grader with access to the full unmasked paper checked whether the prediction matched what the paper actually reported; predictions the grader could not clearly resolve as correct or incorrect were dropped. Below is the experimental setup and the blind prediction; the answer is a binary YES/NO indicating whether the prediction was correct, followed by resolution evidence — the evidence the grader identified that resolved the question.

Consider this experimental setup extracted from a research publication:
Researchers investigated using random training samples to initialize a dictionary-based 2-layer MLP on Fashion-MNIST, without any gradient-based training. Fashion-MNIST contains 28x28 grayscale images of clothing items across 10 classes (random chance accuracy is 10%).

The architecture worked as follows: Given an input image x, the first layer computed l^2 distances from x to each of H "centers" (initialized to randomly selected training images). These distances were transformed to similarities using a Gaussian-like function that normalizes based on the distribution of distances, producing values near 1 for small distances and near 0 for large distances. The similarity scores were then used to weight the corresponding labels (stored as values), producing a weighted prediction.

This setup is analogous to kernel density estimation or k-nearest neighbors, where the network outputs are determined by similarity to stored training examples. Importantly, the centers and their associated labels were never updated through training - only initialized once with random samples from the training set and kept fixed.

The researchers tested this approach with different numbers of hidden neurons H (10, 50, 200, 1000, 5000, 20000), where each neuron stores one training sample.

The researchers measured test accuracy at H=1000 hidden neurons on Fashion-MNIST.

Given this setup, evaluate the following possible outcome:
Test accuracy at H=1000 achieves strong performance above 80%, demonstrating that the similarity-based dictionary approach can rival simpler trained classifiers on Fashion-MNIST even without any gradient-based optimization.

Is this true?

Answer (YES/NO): NO